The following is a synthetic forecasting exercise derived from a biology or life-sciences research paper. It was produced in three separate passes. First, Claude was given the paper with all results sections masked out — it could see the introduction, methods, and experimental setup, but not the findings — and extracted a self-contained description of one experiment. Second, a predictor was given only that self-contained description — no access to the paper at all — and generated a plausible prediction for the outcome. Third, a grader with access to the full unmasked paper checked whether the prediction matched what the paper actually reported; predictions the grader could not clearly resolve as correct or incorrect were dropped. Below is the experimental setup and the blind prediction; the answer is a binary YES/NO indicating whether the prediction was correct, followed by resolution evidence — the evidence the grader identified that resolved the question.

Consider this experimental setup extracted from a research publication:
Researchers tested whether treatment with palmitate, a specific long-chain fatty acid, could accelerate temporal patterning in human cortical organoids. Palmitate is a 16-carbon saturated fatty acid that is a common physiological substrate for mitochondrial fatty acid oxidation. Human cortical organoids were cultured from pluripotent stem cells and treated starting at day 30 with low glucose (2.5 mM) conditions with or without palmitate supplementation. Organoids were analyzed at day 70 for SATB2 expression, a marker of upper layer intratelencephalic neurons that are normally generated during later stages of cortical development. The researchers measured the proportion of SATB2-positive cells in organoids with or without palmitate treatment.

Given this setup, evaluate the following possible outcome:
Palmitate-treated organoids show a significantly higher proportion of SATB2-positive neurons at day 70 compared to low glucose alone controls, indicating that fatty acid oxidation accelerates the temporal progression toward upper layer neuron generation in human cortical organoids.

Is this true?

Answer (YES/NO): YES